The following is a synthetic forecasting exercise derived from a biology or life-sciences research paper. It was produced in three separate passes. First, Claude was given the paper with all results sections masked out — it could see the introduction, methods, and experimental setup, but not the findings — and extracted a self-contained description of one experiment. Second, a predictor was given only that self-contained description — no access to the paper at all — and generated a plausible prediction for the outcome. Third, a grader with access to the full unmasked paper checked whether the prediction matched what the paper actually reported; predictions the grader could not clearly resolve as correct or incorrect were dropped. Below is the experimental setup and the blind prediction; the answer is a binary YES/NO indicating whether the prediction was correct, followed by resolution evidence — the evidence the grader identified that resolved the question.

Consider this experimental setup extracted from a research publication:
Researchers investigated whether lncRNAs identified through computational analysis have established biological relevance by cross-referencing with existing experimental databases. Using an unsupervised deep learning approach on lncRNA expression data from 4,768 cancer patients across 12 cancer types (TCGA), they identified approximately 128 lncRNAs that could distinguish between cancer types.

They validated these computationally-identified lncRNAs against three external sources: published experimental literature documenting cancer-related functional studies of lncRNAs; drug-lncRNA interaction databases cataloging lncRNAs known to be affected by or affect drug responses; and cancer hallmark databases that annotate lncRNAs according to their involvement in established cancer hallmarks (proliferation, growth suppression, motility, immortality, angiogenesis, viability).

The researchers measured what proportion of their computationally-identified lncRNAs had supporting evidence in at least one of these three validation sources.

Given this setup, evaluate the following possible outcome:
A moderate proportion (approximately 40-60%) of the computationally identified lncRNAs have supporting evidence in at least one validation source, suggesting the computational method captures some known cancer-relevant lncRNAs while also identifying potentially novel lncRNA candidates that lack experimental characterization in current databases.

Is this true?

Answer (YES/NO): NO